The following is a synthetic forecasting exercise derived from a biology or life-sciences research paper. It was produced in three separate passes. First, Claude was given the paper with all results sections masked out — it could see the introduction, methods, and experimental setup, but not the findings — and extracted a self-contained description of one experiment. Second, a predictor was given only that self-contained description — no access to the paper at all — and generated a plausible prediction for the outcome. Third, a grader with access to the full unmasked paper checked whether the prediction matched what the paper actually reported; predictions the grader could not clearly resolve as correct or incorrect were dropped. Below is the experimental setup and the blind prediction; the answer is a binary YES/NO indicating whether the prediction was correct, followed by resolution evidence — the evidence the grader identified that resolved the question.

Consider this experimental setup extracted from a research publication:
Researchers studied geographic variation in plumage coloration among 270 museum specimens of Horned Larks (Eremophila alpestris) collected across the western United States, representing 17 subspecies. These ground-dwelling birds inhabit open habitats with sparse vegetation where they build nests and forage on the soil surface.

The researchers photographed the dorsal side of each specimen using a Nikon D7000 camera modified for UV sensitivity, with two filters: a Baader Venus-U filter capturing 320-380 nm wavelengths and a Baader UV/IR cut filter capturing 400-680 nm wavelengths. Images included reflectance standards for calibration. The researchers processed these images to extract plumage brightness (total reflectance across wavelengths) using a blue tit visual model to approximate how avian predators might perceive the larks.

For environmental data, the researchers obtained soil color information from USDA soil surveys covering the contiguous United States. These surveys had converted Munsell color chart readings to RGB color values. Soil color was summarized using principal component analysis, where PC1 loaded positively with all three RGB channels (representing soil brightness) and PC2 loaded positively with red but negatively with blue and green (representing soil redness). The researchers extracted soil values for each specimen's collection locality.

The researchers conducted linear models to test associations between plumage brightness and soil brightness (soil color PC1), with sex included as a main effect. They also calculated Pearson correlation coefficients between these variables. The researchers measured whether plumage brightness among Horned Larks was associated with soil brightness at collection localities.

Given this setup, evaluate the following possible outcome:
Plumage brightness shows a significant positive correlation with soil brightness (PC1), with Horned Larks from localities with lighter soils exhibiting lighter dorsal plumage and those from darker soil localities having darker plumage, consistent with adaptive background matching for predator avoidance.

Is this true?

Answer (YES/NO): YES